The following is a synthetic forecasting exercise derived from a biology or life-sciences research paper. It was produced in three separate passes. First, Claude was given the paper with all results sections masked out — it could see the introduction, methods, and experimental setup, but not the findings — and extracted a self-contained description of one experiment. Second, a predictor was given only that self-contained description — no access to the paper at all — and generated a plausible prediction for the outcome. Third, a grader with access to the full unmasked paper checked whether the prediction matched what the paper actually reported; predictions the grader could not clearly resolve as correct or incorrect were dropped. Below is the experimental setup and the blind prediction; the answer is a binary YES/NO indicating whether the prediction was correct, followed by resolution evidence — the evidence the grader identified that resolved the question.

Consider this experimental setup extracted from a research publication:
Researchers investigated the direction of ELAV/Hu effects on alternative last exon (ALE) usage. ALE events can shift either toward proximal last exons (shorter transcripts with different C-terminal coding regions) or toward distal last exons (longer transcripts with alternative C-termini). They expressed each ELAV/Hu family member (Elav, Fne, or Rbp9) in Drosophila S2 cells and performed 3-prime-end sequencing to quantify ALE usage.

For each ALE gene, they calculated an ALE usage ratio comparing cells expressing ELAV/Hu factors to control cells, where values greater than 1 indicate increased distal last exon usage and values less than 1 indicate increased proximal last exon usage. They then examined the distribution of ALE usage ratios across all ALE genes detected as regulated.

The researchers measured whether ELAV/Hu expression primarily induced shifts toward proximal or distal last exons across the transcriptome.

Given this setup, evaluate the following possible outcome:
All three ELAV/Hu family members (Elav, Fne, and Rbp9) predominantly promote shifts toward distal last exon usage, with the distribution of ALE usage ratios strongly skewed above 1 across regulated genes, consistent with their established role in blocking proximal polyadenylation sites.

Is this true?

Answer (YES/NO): YES